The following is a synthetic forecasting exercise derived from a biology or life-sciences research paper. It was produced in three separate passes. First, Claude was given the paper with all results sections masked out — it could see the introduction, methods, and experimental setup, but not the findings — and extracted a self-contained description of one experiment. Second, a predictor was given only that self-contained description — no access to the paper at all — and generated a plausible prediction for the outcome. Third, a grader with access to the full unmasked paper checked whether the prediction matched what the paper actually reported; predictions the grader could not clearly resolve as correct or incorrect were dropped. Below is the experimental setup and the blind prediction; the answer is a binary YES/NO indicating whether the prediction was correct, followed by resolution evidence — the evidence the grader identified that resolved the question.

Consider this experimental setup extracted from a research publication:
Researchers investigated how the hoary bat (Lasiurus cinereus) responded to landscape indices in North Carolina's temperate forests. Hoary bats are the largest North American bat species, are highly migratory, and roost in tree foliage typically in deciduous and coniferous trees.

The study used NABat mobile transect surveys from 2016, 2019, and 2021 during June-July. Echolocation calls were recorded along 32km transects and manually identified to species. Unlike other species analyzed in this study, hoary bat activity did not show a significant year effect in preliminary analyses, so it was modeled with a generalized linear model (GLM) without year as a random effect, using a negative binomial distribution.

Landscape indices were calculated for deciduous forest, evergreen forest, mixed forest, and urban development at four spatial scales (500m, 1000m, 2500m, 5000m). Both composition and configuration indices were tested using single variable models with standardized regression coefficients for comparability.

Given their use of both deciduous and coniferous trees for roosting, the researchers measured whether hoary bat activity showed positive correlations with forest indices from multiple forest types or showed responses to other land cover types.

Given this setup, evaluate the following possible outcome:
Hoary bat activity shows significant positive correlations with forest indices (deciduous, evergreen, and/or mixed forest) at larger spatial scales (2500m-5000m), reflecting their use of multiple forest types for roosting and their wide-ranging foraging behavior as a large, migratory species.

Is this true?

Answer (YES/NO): NO